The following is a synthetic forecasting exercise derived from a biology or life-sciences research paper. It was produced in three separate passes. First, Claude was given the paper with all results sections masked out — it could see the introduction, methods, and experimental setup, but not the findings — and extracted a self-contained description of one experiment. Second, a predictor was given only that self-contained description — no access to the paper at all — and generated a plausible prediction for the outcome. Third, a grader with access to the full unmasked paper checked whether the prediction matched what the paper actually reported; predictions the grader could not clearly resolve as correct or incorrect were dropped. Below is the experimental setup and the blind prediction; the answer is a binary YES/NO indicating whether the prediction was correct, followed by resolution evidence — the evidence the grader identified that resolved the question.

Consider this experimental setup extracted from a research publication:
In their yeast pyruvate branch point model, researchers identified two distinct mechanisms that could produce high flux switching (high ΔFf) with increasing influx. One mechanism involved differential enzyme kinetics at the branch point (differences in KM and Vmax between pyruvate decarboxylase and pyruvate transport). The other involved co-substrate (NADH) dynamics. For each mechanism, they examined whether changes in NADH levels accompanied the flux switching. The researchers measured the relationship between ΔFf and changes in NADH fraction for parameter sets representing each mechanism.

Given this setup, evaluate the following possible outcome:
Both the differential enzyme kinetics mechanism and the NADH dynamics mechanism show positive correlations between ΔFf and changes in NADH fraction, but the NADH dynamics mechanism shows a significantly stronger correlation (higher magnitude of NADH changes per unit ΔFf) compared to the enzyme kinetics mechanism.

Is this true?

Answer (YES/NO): NO